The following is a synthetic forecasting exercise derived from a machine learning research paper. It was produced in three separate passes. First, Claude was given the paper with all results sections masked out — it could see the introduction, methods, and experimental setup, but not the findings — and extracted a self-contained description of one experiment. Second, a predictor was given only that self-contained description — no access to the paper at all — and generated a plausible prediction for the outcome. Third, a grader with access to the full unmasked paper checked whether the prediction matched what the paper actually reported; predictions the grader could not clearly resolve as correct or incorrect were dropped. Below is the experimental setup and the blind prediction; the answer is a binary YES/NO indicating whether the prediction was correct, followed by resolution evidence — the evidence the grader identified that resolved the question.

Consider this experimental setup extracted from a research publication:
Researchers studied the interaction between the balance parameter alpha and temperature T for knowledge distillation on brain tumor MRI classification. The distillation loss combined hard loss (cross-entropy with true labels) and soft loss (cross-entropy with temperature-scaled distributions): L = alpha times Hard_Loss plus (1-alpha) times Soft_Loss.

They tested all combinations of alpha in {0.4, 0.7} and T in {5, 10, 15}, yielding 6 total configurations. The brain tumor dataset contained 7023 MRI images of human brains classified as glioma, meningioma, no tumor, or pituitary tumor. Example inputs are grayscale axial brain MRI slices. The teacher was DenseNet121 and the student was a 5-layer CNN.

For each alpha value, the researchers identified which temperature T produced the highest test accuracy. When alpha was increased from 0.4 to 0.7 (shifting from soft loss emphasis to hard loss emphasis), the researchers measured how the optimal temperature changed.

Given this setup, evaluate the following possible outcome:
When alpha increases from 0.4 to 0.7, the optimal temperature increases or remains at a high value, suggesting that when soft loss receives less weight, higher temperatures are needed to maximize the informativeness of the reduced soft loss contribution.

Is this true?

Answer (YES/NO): NO